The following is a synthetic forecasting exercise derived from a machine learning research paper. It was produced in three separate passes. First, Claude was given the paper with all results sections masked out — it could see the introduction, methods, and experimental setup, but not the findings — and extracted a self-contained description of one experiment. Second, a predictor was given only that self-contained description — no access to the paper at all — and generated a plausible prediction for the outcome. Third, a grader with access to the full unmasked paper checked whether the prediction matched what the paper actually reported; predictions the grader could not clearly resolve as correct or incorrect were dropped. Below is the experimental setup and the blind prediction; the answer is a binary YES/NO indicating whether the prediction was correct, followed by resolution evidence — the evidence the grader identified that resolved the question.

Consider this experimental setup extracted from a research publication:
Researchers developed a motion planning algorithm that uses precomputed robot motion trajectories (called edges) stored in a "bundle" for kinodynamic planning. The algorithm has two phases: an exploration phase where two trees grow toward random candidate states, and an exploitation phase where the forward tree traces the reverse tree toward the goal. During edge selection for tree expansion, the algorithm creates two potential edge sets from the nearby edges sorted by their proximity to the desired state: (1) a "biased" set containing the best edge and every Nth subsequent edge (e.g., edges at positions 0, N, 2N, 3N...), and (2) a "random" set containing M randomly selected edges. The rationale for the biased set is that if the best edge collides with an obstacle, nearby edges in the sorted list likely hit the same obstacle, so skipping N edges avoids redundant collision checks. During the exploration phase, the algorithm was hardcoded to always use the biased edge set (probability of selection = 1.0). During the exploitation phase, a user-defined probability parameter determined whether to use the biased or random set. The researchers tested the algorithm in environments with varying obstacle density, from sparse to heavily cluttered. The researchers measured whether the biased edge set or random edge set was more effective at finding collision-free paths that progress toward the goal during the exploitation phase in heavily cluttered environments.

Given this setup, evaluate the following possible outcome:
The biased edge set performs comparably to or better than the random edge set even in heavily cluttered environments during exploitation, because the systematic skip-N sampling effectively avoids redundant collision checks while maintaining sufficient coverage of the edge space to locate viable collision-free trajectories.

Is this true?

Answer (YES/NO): NO